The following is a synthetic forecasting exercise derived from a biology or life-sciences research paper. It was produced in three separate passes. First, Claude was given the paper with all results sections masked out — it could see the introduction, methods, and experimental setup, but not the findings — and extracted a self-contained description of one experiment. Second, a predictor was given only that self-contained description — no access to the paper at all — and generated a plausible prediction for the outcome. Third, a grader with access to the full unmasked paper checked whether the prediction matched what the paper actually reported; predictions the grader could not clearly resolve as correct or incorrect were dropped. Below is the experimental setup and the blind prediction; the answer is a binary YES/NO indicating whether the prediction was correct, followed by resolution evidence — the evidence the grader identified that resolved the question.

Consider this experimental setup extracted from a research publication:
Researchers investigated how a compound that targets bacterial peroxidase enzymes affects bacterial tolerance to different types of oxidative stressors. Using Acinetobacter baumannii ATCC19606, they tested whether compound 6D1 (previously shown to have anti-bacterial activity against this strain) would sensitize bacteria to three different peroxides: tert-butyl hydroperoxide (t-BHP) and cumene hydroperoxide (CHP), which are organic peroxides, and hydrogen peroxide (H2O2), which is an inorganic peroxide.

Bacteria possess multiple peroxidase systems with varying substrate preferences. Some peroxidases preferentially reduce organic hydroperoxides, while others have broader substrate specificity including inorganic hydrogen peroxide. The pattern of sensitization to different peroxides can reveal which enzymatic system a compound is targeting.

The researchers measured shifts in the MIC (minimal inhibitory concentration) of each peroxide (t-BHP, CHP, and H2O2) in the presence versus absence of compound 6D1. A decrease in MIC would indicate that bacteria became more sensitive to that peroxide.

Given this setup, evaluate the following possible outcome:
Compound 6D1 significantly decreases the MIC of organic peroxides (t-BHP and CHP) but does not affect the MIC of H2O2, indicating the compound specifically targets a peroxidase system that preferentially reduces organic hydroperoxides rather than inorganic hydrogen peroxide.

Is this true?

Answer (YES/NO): NO